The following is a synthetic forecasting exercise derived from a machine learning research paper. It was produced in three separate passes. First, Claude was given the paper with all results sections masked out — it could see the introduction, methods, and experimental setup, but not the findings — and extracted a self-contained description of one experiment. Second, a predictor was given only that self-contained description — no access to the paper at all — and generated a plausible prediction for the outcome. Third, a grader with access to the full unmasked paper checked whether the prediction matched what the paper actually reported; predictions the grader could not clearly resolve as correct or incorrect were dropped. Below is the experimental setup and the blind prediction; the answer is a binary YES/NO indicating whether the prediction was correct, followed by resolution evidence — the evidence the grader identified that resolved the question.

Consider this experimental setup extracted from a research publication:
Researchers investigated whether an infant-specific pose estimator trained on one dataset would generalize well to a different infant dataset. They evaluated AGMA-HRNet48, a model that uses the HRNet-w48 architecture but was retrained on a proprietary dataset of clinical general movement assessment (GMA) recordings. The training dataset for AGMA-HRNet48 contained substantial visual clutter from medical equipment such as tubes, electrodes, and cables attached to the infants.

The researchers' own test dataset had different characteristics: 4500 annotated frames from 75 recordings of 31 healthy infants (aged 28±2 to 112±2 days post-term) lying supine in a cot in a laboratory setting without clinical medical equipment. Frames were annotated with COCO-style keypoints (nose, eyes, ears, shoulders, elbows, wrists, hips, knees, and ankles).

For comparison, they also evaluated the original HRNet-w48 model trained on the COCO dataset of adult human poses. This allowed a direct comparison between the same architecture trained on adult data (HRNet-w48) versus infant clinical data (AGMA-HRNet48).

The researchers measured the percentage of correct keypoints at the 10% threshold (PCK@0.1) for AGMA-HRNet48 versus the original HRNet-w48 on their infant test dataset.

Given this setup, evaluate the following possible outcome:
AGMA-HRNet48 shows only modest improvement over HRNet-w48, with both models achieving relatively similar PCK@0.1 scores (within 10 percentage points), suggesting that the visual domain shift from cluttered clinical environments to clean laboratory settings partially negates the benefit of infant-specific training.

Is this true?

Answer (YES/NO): YES